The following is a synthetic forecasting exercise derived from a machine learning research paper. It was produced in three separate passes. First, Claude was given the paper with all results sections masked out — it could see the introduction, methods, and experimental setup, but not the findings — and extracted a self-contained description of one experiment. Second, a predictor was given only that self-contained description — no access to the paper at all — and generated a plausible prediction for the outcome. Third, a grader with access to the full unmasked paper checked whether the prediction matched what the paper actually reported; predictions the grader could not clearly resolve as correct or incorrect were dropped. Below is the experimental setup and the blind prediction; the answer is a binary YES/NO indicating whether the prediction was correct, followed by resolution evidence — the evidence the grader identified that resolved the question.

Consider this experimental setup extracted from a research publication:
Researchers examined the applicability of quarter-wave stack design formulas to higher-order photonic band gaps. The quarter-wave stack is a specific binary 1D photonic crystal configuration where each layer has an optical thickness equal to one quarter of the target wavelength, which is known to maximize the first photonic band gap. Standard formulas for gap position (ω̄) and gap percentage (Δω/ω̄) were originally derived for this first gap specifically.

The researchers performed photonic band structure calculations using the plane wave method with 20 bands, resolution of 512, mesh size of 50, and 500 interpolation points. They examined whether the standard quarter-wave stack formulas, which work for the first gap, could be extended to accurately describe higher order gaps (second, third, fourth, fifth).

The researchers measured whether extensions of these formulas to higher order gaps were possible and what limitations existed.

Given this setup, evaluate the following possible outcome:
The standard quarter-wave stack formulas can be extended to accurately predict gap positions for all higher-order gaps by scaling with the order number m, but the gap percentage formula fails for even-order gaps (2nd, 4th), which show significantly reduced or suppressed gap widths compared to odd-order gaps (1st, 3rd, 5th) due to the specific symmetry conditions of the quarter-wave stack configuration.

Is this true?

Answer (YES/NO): NO